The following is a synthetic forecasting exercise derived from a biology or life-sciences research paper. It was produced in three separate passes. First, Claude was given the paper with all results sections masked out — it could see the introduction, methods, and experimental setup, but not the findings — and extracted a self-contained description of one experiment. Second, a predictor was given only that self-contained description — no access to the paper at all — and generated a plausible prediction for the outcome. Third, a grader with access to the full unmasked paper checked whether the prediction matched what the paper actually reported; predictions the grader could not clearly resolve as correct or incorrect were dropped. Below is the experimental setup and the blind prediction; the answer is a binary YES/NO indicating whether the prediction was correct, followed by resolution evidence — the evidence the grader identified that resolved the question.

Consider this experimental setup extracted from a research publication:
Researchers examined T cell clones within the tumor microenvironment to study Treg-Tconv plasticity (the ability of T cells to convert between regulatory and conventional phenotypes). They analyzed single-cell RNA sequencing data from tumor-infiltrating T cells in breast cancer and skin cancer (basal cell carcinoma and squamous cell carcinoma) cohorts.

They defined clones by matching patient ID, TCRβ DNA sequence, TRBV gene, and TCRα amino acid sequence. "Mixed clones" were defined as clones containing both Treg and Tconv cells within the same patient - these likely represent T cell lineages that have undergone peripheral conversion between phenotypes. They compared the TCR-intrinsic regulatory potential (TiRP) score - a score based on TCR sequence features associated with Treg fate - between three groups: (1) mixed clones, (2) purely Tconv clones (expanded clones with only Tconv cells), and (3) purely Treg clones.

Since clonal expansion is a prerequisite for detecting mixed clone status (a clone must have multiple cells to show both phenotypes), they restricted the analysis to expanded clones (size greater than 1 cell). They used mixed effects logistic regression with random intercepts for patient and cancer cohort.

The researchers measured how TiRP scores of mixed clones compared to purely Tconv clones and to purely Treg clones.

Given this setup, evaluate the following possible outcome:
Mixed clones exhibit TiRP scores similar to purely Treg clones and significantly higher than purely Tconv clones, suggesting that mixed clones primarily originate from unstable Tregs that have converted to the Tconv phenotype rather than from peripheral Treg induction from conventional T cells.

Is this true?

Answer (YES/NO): NO